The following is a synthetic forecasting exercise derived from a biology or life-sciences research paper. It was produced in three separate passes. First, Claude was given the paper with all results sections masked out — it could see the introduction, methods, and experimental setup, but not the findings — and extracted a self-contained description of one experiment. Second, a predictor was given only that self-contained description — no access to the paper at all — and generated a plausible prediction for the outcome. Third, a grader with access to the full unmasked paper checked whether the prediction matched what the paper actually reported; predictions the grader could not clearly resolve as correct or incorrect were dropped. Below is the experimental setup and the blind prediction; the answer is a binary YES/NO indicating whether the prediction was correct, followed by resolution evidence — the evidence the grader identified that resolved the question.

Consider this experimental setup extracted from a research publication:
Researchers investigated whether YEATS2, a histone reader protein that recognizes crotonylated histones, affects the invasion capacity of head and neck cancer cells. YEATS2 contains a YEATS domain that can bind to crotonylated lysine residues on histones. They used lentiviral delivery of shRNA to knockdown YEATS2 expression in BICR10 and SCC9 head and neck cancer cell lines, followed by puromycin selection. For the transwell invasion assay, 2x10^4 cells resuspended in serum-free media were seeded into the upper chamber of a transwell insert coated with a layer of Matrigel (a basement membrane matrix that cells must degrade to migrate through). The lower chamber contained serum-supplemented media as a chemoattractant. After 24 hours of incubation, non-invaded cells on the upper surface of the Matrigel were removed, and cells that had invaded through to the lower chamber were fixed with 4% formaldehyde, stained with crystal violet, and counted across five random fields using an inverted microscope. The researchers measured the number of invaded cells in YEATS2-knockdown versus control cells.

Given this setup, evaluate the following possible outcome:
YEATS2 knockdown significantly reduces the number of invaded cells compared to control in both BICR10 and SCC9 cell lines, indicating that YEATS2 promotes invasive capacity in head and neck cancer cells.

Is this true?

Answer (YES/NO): YES